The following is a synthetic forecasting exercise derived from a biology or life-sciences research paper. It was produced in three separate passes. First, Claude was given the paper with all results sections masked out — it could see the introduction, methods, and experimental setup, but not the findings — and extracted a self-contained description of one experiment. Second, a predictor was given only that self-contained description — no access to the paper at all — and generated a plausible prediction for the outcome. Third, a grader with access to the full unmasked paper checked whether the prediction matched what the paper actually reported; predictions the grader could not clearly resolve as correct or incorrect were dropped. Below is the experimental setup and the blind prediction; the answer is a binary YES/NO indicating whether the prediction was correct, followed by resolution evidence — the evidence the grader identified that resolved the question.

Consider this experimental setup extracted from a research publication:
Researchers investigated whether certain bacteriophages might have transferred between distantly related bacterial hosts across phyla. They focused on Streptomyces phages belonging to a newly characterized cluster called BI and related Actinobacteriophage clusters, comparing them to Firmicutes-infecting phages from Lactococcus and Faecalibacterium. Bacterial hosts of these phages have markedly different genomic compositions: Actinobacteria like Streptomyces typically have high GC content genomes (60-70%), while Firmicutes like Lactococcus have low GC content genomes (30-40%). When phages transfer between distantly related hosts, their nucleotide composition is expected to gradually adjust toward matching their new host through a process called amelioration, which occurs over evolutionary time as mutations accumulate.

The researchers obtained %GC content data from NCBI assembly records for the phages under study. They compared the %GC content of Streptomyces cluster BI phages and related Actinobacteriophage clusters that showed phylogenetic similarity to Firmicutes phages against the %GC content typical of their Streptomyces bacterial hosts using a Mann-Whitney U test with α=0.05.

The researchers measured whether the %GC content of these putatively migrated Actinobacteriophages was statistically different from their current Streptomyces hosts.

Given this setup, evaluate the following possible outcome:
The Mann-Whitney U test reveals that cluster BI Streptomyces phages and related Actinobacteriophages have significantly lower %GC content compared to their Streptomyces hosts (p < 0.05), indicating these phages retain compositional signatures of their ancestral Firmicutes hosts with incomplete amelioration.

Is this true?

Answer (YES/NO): YES